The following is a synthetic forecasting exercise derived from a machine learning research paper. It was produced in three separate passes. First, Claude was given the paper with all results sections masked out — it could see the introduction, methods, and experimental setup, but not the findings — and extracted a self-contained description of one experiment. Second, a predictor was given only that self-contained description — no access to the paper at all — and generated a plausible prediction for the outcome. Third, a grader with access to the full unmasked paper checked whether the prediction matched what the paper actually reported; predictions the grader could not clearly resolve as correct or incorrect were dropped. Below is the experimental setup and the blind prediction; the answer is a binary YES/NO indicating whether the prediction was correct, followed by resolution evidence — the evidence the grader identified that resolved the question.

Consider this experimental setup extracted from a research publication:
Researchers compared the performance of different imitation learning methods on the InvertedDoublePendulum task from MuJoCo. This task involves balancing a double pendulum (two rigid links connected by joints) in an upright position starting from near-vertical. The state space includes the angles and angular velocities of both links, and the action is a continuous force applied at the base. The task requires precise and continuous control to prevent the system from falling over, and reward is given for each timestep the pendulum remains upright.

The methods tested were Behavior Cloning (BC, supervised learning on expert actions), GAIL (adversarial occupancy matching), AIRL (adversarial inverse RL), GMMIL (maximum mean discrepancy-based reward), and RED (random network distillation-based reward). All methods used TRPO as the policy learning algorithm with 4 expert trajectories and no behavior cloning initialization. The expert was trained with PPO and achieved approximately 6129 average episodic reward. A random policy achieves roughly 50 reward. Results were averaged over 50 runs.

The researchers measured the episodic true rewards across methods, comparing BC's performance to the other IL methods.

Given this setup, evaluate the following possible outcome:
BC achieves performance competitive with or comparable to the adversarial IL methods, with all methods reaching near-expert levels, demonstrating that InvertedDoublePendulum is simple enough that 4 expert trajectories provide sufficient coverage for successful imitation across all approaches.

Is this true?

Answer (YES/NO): NO